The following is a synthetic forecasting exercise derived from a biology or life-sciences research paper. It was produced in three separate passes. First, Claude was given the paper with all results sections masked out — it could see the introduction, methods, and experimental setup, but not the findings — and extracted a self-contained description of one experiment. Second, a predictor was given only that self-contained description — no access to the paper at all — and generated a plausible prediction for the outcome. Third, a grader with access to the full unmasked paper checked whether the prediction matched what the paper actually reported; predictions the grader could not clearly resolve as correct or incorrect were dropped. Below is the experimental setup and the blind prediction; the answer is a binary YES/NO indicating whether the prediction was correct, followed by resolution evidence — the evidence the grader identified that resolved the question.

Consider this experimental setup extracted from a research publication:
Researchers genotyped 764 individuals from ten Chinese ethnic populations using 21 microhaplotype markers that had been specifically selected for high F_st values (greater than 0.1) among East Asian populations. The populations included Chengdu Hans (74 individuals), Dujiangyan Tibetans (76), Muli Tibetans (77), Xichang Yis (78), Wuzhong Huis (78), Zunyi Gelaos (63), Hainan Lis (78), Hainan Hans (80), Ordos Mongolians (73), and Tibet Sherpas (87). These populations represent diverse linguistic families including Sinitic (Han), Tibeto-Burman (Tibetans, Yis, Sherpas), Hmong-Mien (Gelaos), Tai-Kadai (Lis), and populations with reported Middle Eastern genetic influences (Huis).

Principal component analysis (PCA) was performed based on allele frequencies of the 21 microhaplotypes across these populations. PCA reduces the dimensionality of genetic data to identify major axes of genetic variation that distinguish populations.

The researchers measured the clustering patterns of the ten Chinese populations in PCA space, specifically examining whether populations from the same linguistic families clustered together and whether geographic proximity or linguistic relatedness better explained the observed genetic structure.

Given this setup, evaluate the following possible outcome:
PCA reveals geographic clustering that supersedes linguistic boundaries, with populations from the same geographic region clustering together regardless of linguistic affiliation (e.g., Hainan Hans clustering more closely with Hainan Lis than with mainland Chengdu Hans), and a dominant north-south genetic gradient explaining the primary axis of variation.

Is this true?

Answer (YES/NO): NO